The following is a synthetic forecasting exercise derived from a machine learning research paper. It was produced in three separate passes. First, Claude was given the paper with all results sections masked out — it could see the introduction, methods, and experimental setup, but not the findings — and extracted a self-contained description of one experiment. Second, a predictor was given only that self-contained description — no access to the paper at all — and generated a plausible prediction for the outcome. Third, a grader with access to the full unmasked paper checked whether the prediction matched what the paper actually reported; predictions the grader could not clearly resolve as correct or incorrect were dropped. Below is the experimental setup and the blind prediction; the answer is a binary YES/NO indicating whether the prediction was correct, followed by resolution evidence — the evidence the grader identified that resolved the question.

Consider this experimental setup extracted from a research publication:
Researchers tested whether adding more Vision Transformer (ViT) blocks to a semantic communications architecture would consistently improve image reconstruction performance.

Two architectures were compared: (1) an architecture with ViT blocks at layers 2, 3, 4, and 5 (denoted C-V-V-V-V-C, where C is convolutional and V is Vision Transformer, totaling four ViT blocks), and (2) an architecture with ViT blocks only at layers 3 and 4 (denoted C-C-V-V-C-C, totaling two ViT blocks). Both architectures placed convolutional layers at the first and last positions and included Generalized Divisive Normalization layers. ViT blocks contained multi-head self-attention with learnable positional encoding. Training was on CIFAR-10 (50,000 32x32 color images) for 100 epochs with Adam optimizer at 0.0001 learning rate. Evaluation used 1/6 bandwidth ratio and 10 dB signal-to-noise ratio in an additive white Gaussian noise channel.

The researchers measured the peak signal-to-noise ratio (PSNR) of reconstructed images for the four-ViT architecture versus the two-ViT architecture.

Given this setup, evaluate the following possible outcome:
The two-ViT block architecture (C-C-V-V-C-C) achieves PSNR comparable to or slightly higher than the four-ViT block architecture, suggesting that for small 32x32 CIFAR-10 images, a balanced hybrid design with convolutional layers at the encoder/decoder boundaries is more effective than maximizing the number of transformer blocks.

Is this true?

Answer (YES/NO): YES